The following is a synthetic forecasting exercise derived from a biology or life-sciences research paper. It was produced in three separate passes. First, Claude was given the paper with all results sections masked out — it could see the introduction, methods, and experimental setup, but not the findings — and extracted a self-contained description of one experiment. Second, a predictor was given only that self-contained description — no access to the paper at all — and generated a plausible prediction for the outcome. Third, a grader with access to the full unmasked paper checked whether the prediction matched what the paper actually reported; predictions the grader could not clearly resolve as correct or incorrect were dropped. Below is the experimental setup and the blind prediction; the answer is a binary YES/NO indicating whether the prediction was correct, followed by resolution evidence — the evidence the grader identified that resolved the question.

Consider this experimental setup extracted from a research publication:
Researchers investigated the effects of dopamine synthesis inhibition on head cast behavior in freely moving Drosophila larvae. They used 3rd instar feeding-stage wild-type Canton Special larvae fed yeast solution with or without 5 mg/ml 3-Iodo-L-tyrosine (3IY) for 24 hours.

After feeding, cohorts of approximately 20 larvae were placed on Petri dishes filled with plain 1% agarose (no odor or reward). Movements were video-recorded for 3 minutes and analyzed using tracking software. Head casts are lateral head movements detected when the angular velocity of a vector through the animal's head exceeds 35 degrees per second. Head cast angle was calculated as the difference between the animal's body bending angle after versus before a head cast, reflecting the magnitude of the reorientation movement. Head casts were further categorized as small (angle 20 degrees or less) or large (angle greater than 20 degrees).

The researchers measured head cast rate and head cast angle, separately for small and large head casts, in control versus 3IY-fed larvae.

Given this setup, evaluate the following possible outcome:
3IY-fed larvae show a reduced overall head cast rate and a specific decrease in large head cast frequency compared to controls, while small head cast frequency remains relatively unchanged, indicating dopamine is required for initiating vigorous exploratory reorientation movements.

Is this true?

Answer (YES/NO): NO